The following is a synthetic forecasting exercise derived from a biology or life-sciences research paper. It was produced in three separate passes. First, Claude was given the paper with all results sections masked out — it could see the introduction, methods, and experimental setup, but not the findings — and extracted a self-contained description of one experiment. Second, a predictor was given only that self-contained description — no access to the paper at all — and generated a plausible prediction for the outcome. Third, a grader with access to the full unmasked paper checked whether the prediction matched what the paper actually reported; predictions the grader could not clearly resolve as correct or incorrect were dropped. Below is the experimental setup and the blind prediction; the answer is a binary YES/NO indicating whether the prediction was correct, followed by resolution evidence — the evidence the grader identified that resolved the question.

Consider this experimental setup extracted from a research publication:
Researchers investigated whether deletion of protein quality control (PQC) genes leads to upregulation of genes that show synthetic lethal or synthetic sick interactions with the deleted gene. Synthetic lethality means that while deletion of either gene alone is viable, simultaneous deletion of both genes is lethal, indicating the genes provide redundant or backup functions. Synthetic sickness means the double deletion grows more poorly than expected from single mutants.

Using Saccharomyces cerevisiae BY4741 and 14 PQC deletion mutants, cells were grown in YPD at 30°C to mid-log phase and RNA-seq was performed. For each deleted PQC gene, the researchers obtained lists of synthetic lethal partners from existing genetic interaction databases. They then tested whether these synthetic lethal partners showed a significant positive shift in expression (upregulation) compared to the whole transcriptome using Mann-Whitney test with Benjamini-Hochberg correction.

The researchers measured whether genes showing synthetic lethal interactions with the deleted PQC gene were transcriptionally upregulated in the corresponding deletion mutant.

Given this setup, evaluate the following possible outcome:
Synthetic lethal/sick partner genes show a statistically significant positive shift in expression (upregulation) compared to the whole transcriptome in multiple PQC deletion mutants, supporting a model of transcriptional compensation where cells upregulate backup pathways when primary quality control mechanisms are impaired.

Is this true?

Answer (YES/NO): NO